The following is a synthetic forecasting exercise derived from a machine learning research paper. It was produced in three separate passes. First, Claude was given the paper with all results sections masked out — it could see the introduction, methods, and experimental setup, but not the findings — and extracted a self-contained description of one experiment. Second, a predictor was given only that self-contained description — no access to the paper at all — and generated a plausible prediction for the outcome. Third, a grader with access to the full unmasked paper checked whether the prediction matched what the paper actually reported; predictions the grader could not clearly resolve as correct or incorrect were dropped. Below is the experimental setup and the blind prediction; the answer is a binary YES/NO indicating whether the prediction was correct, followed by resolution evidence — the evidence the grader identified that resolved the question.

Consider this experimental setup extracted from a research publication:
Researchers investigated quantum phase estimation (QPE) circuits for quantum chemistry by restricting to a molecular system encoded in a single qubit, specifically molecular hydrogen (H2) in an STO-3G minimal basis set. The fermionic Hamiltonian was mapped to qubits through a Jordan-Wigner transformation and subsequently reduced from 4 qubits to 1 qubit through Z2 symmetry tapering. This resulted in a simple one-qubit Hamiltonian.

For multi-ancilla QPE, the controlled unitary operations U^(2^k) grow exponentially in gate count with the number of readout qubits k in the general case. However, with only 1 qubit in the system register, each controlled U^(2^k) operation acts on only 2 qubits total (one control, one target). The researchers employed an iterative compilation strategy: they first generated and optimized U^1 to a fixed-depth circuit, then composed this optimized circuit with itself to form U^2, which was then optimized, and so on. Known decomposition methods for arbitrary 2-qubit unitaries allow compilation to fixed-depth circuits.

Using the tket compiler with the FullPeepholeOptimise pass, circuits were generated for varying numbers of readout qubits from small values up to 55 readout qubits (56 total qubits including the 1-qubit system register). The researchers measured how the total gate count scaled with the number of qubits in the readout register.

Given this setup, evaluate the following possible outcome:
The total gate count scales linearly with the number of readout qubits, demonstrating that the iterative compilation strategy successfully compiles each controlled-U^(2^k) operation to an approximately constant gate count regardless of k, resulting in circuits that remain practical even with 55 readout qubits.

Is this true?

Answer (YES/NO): NO